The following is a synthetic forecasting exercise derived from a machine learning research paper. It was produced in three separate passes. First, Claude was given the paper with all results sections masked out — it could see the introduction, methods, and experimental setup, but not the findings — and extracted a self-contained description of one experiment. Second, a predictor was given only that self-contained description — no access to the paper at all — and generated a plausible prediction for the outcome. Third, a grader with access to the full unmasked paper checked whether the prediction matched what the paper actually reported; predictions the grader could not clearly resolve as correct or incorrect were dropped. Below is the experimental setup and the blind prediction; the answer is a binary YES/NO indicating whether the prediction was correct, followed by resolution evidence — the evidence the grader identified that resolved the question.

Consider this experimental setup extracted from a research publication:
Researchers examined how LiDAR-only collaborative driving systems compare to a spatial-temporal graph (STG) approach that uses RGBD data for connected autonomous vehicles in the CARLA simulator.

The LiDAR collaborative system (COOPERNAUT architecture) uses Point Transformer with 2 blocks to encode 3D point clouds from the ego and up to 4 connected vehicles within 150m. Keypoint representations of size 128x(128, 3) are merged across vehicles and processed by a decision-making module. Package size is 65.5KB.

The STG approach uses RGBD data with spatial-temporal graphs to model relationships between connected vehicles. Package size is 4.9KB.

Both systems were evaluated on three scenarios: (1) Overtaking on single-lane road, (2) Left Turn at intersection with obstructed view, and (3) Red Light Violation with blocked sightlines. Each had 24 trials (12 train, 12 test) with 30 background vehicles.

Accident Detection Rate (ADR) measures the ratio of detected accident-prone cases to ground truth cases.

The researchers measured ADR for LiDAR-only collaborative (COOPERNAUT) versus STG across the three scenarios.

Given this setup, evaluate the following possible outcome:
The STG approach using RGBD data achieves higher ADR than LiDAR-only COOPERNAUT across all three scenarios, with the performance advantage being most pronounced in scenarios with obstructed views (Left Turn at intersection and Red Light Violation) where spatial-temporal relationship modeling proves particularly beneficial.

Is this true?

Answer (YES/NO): YES